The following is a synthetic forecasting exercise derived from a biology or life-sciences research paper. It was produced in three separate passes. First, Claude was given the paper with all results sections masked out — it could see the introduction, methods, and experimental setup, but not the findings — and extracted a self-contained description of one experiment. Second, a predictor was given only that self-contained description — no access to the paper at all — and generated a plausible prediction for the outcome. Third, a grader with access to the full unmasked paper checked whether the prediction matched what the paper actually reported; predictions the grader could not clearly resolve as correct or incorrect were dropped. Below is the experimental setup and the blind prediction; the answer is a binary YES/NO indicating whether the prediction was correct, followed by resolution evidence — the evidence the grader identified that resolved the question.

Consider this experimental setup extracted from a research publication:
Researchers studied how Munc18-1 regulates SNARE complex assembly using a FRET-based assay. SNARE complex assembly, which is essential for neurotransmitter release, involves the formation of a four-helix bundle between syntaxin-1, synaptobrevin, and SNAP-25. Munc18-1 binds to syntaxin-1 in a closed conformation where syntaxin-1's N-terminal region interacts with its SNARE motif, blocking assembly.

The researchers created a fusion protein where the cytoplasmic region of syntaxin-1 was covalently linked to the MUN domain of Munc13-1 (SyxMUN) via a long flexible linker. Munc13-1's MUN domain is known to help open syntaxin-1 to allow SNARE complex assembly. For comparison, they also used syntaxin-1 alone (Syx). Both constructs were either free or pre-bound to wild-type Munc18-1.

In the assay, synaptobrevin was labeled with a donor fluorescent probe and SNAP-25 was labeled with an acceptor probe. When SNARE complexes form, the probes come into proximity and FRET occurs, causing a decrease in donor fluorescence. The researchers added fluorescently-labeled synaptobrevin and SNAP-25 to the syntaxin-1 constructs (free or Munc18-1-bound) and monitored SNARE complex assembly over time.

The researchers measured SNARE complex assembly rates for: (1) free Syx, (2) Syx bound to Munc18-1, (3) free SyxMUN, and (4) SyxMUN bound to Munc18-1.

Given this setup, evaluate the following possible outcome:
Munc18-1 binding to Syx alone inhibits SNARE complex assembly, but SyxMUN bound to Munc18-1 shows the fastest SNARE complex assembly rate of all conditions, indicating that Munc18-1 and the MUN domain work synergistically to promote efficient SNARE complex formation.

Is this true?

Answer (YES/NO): NO